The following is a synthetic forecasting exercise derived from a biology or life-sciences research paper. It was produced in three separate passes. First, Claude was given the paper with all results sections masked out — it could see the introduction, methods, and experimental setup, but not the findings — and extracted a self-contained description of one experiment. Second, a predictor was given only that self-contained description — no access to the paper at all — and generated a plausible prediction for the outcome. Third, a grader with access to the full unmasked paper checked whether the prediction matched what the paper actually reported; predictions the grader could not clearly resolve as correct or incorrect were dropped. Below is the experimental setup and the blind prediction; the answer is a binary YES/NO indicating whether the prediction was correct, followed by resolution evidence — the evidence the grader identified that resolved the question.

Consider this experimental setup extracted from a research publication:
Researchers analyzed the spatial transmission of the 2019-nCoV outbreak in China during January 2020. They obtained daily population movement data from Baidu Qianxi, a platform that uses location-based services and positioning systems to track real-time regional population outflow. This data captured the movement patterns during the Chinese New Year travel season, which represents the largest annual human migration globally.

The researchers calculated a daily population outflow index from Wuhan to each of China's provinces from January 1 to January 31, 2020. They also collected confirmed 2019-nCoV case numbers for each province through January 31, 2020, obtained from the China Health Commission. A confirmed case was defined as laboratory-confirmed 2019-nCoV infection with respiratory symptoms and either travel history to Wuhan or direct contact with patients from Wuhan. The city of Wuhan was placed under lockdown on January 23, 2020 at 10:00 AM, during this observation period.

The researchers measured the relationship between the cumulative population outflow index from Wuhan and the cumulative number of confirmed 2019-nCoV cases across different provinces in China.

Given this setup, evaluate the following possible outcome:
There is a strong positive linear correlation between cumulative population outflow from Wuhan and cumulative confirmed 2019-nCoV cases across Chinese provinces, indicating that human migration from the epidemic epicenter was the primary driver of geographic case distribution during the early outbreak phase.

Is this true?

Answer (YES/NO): NO